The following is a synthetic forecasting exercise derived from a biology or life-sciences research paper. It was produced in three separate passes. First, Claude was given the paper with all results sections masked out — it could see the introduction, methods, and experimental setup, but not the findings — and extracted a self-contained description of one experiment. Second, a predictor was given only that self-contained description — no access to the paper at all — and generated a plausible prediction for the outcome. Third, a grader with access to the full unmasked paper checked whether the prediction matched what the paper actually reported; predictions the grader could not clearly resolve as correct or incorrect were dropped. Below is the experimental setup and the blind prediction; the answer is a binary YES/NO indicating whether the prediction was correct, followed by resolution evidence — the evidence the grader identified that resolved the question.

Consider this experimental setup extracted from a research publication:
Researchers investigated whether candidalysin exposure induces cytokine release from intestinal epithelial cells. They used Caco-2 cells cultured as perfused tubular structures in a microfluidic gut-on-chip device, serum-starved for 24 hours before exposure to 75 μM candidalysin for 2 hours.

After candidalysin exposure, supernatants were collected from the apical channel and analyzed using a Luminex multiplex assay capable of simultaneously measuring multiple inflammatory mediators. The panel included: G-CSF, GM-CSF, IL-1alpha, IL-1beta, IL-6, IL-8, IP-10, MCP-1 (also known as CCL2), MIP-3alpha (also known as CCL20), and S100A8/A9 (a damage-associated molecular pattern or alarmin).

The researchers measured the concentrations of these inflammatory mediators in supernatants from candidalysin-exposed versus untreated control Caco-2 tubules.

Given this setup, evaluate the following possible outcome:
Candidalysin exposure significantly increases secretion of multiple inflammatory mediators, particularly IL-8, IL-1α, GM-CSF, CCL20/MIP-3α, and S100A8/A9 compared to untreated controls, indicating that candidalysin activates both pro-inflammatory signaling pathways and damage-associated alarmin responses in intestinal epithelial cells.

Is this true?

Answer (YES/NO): NO